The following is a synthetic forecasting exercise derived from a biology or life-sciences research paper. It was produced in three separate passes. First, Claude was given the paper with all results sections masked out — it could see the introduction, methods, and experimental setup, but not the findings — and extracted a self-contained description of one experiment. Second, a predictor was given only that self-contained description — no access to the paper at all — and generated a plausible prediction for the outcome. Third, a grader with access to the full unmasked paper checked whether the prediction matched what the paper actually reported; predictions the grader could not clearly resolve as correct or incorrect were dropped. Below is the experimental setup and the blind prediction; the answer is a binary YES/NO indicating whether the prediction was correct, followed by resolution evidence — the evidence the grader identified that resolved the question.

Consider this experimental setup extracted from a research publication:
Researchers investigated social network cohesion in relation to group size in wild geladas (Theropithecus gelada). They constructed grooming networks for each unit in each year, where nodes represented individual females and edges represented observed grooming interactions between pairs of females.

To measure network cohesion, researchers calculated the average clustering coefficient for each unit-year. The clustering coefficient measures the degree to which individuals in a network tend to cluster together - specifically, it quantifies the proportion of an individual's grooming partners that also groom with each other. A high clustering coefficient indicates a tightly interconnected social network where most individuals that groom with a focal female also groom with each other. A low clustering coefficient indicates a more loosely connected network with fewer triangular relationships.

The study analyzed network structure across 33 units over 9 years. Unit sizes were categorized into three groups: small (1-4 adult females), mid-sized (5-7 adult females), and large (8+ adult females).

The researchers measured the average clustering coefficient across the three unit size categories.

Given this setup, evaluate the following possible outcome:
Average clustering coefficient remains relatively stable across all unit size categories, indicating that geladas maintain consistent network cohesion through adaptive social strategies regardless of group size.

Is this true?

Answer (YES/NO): NO